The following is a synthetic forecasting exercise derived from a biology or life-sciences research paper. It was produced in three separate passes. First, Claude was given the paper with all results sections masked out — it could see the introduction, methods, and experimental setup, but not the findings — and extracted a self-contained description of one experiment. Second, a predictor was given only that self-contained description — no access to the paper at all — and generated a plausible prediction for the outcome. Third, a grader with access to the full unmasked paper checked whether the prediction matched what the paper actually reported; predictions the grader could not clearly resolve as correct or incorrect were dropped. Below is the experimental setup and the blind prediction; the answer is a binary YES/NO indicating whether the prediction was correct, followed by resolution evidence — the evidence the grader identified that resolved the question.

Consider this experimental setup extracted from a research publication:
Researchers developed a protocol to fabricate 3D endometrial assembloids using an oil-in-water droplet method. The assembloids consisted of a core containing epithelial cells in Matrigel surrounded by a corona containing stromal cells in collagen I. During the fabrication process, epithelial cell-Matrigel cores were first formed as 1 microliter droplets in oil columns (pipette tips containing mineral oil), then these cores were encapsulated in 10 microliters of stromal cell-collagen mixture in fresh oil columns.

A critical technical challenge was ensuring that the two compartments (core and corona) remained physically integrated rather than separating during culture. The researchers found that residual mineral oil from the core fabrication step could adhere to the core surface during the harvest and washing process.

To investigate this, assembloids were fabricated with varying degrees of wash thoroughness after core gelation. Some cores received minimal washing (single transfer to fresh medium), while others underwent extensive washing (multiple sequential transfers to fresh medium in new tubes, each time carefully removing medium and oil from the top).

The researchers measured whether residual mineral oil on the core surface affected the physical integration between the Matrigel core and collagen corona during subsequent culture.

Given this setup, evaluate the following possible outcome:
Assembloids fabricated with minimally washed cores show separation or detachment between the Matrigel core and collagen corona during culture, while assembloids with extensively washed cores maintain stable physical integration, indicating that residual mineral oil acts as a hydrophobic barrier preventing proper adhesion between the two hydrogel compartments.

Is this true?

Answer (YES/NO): YES